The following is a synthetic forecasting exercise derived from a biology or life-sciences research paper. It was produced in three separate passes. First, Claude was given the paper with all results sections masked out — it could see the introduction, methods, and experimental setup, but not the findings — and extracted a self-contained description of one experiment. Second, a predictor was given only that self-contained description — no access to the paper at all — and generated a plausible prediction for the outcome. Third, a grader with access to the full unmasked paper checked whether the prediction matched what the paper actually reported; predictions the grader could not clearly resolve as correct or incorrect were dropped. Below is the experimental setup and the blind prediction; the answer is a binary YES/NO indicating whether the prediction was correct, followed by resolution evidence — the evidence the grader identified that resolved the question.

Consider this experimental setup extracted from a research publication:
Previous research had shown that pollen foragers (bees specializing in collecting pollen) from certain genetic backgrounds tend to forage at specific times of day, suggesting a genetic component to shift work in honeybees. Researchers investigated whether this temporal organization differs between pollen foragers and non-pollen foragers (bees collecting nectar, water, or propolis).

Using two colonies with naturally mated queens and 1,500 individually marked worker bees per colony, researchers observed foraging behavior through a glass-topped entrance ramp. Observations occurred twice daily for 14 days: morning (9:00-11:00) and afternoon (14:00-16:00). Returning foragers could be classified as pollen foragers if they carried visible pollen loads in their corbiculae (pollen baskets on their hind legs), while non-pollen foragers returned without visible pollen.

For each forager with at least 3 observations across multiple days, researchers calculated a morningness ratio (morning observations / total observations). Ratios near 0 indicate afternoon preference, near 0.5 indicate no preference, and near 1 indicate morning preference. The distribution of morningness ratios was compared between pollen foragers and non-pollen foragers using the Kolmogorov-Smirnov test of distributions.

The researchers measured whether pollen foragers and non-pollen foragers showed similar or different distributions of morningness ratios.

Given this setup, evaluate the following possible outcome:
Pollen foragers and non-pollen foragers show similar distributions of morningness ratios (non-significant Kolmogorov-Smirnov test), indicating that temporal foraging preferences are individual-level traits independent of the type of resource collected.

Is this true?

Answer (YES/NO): NO